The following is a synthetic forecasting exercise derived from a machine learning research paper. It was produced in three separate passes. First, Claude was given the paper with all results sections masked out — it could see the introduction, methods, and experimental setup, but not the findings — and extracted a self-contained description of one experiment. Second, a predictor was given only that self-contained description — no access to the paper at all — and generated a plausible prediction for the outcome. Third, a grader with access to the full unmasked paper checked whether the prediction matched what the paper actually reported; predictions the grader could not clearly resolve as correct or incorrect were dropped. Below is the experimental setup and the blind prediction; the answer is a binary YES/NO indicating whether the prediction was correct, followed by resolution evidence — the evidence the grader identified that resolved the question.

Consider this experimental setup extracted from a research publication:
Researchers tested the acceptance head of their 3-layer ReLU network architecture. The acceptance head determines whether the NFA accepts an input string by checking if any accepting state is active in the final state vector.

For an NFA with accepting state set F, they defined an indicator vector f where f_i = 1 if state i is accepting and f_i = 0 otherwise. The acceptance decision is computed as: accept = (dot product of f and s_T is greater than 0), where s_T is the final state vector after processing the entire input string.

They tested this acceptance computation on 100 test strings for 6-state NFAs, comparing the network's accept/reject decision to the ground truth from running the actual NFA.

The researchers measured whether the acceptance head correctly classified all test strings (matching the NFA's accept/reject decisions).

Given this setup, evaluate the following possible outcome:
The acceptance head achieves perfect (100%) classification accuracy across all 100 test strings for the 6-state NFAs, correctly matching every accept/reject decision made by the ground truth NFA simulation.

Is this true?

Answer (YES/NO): NO